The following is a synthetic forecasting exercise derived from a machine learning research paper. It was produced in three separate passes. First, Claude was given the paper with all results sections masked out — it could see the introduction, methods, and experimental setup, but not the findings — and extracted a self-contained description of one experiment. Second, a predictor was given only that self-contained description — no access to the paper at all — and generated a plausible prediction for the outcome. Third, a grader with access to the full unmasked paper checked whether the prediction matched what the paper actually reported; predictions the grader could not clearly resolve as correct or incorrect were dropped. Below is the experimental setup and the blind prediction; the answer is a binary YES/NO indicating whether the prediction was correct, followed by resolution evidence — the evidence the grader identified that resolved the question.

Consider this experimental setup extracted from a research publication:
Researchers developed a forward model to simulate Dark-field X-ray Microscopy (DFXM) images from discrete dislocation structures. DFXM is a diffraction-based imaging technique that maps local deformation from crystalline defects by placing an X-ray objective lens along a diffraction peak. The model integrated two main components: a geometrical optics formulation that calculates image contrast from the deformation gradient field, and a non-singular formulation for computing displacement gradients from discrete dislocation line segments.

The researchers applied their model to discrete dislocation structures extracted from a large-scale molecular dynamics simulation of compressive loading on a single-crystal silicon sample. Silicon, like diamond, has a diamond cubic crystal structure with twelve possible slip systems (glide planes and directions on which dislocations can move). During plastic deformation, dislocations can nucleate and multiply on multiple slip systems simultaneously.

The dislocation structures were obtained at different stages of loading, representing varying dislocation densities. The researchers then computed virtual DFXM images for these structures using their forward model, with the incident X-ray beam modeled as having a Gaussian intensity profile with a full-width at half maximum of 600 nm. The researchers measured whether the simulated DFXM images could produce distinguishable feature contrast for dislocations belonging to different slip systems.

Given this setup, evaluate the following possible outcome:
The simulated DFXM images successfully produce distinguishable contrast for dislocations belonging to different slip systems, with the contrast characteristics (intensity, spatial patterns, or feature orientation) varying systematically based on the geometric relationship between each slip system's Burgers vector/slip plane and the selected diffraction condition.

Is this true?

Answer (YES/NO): YES